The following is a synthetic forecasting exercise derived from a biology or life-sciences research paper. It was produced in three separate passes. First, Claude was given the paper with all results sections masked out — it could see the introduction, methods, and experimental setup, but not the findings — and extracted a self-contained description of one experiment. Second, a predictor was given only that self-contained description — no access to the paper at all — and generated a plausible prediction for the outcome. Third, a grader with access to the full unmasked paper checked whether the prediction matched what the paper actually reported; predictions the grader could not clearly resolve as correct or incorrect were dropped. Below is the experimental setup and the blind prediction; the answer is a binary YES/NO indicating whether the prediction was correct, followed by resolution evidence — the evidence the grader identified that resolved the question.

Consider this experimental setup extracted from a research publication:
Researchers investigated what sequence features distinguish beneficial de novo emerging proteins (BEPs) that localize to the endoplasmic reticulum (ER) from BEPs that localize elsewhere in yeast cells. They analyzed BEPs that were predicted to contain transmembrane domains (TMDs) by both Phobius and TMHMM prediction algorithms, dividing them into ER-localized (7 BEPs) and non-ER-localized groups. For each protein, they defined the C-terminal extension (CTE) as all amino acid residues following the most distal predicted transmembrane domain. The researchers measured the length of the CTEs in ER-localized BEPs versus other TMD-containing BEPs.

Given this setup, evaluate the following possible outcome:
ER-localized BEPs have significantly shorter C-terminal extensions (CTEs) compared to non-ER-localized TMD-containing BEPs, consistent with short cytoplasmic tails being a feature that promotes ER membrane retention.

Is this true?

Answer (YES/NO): YES